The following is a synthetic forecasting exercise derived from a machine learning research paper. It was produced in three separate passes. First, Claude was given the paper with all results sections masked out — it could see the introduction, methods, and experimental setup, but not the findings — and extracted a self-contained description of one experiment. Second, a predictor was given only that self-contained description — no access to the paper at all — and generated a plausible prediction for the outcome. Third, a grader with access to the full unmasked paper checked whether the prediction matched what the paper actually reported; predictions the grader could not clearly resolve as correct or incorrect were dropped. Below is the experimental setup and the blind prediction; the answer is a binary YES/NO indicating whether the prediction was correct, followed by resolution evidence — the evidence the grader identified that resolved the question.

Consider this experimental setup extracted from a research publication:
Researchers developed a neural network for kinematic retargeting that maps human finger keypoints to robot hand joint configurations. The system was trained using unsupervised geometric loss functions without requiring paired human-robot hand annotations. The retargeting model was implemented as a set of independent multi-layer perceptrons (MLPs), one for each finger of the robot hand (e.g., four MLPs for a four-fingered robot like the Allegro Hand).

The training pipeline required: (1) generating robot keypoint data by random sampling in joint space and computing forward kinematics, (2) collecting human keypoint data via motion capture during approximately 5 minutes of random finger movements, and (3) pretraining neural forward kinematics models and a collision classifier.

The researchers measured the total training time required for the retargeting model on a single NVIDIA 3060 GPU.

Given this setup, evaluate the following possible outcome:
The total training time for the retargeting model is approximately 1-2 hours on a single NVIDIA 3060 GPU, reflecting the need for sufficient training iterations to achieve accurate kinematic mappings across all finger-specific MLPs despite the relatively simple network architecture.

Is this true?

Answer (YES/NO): NO